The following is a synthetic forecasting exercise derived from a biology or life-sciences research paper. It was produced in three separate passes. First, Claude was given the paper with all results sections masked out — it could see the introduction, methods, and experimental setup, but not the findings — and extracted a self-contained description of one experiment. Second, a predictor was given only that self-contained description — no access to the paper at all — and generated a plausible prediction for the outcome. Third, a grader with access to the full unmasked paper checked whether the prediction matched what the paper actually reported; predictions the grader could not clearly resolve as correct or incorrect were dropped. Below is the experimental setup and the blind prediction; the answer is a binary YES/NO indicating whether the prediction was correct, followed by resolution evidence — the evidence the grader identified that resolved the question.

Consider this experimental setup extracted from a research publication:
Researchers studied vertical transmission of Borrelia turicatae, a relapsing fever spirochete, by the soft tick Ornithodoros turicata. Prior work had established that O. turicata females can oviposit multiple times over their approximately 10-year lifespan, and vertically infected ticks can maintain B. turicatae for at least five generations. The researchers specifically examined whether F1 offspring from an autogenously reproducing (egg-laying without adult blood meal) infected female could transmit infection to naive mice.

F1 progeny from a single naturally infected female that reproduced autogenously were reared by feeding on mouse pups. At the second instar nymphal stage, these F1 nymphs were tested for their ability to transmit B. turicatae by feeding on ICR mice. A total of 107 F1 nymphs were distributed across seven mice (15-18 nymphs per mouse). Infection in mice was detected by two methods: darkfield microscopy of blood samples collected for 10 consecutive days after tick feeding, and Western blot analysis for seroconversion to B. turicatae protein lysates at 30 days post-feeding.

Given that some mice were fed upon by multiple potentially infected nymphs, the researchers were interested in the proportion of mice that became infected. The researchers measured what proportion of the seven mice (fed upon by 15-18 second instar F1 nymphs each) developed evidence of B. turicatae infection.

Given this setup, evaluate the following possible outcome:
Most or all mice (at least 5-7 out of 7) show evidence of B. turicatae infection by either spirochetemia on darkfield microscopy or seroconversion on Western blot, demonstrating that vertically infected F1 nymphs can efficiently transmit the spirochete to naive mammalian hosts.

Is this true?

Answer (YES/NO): YES